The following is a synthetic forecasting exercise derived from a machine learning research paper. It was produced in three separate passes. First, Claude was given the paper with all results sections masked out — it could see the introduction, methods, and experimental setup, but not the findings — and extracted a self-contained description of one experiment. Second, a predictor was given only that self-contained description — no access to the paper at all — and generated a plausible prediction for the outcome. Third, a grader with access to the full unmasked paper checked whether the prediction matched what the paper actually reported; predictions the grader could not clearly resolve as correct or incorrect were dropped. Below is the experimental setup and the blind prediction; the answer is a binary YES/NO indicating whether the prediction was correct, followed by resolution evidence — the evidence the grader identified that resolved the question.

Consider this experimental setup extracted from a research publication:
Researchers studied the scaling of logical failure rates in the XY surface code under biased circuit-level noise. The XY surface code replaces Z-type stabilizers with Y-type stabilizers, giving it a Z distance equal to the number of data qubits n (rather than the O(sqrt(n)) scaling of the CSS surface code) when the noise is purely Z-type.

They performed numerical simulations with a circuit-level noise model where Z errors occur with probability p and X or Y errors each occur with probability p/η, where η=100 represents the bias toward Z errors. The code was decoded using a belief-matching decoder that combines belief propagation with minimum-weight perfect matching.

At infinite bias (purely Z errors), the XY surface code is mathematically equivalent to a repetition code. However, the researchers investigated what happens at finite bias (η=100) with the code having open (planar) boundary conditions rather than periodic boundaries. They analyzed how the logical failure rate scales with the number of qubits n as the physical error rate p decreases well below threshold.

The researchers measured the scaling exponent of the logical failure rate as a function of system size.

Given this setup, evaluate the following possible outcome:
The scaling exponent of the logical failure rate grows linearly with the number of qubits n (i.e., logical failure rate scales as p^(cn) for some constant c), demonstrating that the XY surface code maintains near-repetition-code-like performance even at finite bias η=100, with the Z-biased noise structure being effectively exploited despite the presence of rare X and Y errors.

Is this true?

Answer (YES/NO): NO